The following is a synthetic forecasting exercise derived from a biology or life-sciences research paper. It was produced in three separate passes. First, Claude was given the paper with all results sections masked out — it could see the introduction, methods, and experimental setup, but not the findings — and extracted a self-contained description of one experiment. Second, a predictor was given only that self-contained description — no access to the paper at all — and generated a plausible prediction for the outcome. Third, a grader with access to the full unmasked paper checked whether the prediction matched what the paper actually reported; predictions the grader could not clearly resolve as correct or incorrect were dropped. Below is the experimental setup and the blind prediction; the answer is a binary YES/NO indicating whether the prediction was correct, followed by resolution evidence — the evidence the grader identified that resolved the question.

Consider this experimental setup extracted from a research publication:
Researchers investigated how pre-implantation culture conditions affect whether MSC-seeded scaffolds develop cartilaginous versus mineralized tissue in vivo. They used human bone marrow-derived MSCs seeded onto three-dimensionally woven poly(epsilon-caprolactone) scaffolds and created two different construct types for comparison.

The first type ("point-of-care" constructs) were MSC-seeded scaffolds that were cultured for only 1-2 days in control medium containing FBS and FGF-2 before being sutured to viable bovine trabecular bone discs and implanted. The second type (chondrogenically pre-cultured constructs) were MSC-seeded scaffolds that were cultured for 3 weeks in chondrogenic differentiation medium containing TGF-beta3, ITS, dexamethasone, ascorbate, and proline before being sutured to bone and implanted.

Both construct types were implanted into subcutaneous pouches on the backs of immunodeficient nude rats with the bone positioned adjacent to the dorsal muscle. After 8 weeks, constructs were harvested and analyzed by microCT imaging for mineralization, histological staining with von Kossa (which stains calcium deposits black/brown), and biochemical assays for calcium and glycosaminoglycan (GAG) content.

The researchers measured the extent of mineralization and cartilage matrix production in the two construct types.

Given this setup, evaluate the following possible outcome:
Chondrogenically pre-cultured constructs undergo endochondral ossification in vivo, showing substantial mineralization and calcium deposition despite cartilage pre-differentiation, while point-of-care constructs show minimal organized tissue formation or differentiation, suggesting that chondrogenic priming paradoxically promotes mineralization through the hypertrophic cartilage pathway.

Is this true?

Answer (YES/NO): YES